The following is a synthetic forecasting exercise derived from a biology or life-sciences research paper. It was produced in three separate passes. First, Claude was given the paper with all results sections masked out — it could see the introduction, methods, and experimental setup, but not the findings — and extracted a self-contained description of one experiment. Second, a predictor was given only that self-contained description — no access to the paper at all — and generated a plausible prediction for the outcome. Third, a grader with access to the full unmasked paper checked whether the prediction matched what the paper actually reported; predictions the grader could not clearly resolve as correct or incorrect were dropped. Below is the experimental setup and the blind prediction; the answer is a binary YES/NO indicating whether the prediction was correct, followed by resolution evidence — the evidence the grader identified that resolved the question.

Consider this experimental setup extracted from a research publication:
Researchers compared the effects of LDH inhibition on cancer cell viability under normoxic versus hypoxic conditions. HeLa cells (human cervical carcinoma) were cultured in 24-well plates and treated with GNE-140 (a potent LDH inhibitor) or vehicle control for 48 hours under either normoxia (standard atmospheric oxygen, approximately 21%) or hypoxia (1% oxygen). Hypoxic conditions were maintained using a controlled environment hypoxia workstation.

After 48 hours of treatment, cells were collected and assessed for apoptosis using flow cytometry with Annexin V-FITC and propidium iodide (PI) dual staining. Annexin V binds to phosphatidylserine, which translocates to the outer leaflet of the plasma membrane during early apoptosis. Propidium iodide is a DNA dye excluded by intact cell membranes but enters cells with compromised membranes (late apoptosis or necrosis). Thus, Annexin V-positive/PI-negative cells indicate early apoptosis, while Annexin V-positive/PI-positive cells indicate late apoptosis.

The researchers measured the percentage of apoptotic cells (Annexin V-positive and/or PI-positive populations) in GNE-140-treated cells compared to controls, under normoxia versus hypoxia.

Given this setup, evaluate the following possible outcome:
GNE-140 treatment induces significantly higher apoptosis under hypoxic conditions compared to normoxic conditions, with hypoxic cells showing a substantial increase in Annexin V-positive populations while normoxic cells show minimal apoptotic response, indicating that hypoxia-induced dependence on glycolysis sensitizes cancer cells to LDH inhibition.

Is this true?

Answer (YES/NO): YES